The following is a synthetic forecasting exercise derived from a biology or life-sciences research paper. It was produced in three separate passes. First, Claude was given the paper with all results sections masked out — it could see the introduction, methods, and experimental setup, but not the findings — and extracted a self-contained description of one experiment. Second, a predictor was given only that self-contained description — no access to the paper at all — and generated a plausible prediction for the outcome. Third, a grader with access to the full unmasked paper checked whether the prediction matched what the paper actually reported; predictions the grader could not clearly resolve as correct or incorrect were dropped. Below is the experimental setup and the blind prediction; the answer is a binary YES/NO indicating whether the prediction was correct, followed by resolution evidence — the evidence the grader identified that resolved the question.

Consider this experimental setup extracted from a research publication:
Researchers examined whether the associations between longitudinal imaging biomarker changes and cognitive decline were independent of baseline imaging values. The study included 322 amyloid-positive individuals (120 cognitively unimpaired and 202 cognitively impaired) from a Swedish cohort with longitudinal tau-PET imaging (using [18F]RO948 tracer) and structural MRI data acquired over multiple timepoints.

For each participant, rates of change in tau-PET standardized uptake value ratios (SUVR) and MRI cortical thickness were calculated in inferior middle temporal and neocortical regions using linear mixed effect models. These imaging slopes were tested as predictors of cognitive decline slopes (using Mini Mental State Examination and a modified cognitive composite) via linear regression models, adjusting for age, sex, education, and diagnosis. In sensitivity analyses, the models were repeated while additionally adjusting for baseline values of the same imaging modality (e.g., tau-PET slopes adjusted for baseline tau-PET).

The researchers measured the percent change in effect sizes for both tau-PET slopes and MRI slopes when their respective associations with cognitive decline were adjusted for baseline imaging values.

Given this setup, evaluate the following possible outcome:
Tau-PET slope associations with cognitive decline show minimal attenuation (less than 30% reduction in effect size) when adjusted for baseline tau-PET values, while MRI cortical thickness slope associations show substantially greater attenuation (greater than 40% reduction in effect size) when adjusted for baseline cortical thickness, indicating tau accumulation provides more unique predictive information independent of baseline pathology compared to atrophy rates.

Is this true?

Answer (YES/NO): NO